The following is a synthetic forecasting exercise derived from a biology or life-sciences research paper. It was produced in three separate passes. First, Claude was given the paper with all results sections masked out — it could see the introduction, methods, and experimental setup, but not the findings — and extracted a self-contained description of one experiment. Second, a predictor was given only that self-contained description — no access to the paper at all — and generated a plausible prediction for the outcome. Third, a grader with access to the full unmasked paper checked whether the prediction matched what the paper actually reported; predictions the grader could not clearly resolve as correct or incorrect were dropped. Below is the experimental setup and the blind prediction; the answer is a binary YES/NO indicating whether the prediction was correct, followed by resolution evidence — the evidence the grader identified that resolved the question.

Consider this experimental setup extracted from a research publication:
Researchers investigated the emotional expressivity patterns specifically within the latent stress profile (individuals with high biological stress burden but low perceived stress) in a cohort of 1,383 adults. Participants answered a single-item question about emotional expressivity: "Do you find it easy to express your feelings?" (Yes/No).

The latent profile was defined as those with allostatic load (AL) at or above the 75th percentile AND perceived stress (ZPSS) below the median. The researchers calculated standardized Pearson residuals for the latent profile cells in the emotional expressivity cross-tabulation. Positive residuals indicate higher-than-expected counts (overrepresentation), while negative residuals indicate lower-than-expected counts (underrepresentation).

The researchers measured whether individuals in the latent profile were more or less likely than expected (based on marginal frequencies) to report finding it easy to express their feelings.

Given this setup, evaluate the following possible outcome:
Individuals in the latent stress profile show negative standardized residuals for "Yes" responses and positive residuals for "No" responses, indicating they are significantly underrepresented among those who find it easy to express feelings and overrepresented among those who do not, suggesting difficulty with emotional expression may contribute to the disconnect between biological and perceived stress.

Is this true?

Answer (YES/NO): NO